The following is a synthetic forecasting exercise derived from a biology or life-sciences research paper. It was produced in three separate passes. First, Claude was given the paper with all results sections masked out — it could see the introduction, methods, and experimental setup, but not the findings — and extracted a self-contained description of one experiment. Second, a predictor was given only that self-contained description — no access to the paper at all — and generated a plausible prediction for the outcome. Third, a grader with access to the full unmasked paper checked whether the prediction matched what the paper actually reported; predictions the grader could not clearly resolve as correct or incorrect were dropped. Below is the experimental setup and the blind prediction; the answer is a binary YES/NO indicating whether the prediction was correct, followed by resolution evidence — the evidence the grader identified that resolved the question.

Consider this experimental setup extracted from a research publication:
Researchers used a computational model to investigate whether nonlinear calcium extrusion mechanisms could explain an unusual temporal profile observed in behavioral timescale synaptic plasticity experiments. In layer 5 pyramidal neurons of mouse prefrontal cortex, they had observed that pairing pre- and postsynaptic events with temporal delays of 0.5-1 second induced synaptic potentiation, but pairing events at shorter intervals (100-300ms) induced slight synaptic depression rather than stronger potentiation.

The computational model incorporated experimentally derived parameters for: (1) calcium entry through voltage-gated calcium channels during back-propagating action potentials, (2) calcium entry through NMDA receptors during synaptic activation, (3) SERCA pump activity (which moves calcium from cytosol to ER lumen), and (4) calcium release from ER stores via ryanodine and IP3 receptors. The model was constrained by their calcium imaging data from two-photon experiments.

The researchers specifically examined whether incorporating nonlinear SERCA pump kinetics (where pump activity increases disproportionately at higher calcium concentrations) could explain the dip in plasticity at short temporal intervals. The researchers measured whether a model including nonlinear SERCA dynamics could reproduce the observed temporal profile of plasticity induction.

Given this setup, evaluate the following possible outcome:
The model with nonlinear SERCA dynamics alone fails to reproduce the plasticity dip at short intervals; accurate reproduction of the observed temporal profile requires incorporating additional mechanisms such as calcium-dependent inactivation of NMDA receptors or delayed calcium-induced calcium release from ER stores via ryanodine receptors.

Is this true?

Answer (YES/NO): NO